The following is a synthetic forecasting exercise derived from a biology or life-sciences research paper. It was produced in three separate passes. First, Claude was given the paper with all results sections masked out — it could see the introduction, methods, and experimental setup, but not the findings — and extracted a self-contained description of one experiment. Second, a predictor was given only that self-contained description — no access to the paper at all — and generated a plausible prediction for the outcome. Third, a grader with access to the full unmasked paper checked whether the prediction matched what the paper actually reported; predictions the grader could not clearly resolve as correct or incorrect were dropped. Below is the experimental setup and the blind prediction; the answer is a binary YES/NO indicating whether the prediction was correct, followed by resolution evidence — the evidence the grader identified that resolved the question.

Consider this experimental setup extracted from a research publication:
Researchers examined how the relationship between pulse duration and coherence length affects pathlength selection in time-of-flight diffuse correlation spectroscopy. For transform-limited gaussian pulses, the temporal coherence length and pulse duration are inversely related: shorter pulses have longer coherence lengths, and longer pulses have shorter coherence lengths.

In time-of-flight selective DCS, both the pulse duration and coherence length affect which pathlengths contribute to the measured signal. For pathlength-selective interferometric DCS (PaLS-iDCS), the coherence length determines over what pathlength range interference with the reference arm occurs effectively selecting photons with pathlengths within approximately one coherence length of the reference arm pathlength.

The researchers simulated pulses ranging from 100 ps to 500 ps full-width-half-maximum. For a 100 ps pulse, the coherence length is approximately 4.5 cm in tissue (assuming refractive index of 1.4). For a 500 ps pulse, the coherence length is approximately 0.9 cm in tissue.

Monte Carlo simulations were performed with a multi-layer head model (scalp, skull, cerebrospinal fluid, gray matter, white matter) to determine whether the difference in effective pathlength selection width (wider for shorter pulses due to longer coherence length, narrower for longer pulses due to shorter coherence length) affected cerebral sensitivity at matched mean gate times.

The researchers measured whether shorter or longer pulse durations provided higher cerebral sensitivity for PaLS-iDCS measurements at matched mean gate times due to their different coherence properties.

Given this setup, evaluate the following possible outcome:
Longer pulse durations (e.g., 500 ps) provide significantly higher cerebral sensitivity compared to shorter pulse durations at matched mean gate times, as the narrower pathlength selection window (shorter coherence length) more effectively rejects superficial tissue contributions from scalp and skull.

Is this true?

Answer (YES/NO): NO